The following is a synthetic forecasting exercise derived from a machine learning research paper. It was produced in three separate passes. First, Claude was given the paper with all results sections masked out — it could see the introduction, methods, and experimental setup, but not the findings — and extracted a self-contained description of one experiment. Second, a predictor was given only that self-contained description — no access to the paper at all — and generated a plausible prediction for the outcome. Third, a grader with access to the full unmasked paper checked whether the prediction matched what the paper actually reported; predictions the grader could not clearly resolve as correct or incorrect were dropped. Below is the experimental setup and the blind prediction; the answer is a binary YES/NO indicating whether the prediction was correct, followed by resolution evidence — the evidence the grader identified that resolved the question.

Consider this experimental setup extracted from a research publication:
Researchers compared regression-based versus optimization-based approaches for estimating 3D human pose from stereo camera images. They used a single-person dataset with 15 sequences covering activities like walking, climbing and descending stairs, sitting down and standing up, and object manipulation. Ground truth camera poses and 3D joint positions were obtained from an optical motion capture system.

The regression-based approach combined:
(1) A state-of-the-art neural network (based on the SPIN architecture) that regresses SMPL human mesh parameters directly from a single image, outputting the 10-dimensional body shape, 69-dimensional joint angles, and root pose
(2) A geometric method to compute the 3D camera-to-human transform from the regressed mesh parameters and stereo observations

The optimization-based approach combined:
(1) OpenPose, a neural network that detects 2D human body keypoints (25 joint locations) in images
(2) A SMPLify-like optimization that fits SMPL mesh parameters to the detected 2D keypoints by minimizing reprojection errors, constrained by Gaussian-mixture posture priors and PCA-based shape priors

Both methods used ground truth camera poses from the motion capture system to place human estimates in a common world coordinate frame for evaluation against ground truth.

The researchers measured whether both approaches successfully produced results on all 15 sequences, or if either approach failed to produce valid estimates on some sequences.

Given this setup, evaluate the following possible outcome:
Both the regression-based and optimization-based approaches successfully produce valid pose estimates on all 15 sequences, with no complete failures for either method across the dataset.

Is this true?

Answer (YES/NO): NO